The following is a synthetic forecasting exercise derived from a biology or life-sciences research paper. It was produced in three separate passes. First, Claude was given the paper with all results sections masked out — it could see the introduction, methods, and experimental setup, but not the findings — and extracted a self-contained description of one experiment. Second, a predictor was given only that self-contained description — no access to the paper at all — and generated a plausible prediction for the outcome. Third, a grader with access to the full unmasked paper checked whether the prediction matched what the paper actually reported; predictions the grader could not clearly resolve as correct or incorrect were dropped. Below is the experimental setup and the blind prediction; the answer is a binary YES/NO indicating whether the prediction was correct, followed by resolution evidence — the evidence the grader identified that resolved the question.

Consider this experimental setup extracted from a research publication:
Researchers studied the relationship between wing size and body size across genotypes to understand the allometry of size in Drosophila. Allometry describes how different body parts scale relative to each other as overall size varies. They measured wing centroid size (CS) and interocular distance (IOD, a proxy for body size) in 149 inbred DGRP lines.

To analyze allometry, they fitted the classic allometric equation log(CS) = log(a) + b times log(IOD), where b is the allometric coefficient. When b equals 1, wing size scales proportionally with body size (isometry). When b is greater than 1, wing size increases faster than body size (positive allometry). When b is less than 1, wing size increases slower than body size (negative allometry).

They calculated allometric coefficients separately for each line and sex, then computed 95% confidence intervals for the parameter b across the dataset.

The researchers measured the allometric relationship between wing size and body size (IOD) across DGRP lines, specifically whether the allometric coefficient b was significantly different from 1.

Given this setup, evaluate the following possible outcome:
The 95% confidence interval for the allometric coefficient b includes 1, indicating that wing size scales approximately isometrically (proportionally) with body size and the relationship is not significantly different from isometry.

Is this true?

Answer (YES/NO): NO